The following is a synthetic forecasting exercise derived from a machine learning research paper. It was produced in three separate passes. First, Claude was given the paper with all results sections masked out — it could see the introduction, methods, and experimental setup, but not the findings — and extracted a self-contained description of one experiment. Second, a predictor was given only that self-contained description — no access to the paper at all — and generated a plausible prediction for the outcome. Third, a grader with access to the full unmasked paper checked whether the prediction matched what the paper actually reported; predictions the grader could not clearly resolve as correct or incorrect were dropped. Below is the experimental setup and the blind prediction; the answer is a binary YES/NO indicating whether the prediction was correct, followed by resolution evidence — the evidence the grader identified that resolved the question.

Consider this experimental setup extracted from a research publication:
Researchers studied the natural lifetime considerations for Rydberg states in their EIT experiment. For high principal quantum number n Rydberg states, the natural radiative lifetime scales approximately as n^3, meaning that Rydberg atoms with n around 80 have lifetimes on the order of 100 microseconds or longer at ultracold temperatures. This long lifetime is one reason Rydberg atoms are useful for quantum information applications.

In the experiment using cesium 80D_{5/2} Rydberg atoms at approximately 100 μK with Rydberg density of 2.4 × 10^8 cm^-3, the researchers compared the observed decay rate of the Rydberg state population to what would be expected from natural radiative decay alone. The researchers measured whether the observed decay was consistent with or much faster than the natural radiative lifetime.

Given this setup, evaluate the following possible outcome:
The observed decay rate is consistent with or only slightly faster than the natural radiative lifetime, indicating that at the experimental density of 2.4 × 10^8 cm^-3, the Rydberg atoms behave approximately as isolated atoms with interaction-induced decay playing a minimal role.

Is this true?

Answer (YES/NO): NO